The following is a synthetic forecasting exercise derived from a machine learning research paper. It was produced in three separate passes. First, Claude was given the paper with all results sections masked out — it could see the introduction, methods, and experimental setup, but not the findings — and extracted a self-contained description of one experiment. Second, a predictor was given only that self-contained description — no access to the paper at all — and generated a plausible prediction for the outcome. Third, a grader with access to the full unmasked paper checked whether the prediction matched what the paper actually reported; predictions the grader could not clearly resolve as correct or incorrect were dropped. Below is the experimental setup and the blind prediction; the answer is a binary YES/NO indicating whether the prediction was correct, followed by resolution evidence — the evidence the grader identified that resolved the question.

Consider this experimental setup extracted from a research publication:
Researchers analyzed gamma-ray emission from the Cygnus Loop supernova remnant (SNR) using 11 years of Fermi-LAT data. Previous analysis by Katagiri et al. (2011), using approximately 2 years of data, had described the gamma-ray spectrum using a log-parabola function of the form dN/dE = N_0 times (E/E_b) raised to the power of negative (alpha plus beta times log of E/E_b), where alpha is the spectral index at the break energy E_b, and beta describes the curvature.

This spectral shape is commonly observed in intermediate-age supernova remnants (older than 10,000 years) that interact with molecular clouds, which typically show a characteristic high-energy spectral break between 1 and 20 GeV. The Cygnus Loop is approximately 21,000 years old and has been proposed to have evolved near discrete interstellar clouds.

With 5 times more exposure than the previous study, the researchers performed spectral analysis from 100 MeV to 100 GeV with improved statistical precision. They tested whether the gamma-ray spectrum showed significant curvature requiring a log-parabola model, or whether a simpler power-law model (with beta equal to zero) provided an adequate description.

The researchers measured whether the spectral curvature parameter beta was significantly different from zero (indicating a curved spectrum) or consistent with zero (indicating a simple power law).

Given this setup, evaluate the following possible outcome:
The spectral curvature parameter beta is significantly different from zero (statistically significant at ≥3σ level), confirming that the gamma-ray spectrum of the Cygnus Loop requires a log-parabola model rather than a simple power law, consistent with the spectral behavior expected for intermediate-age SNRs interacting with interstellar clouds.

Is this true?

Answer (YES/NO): YES